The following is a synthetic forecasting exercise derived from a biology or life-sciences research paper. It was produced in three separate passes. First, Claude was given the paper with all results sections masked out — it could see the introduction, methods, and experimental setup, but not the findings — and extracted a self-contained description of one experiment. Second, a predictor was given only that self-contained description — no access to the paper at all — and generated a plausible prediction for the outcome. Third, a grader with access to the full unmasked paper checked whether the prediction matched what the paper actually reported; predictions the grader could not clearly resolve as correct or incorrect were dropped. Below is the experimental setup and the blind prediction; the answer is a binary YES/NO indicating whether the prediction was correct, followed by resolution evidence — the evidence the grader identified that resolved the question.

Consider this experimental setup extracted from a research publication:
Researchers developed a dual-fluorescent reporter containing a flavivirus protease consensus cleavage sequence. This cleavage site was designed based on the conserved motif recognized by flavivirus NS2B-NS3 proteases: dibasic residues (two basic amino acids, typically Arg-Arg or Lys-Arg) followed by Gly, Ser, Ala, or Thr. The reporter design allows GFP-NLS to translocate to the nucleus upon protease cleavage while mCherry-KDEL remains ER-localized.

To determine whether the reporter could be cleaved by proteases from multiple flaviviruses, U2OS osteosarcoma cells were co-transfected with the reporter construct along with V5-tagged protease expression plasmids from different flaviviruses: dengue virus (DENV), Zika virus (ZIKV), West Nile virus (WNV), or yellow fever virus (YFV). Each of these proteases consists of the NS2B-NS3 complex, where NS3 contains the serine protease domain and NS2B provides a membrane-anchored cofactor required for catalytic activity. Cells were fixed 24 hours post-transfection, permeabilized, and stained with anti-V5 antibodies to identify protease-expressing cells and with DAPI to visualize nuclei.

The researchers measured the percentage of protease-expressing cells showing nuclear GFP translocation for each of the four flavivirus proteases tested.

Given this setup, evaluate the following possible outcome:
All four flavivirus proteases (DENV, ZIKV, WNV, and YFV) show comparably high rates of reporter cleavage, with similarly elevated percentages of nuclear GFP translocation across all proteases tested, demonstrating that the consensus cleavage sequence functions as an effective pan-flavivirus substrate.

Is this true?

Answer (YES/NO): NO